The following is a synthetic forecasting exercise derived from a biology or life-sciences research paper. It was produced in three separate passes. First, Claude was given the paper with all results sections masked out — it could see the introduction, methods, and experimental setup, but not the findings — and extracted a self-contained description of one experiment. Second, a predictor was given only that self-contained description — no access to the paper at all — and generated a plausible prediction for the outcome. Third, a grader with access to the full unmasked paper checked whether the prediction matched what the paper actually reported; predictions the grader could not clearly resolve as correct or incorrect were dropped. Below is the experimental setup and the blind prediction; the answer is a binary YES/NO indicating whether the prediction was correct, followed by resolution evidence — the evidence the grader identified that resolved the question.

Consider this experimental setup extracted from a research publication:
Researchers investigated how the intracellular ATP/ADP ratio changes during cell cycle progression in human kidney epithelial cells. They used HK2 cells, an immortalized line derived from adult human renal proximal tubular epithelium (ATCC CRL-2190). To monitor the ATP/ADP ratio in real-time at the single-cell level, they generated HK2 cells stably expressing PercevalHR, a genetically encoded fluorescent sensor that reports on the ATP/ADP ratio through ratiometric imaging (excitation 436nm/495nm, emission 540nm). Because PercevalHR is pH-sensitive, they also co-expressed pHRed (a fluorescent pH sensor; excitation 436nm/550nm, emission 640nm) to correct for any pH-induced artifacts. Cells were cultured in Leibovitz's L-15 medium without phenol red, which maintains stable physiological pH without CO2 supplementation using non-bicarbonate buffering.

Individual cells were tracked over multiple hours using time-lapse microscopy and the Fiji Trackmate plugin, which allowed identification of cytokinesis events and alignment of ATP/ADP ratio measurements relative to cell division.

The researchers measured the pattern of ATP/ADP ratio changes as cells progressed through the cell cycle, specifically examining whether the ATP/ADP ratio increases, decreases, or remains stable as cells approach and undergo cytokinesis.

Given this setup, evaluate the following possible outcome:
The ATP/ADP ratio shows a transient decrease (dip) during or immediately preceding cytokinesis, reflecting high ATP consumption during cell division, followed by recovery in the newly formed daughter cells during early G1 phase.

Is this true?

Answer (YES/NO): NO